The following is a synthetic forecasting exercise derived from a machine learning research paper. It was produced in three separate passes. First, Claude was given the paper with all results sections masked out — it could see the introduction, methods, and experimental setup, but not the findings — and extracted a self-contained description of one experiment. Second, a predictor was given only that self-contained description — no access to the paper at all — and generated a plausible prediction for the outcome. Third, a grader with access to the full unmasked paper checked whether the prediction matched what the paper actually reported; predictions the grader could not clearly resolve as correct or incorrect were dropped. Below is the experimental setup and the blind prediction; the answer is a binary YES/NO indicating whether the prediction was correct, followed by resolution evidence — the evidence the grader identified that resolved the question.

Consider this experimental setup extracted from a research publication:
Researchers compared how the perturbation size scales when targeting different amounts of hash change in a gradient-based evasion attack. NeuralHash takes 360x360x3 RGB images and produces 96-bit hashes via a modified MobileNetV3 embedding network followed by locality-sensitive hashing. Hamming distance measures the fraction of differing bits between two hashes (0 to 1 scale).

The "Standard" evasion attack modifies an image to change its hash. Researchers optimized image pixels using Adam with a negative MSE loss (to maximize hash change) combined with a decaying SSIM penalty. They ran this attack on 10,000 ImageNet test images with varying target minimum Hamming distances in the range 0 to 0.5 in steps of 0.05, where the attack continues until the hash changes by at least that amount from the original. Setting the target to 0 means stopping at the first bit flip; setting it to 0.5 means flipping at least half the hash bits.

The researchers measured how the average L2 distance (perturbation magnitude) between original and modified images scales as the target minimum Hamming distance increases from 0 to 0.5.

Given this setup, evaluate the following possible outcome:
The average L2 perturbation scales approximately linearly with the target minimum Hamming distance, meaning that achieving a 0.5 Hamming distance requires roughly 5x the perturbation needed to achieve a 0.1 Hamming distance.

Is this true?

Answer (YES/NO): YES